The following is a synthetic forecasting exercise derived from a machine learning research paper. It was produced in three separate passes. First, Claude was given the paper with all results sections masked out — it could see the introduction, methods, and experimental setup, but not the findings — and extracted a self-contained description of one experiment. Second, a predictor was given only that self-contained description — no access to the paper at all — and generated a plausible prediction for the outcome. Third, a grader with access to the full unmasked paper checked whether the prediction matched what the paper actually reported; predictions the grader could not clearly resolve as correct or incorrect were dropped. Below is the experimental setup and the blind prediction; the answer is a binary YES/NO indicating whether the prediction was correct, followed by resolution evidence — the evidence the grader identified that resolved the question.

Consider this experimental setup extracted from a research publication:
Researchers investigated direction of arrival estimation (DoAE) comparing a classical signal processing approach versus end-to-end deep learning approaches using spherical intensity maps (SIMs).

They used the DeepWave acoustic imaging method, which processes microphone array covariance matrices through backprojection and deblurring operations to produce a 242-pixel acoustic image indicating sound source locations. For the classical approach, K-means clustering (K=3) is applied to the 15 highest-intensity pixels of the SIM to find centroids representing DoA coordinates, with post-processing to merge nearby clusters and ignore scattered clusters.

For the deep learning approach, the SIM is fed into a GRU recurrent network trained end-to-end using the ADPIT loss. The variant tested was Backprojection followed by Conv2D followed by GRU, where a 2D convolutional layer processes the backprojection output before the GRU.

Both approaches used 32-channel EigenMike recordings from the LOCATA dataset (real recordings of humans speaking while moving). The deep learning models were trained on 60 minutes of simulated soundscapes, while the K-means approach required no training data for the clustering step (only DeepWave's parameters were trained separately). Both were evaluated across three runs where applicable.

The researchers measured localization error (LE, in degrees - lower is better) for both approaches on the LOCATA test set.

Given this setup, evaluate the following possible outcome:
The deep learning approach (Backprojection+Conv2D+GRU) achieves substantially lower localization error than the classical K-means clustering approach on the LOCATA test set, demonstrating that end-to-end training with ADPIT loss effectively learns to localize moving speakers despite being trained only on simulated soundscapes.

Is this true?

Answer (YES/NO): NO